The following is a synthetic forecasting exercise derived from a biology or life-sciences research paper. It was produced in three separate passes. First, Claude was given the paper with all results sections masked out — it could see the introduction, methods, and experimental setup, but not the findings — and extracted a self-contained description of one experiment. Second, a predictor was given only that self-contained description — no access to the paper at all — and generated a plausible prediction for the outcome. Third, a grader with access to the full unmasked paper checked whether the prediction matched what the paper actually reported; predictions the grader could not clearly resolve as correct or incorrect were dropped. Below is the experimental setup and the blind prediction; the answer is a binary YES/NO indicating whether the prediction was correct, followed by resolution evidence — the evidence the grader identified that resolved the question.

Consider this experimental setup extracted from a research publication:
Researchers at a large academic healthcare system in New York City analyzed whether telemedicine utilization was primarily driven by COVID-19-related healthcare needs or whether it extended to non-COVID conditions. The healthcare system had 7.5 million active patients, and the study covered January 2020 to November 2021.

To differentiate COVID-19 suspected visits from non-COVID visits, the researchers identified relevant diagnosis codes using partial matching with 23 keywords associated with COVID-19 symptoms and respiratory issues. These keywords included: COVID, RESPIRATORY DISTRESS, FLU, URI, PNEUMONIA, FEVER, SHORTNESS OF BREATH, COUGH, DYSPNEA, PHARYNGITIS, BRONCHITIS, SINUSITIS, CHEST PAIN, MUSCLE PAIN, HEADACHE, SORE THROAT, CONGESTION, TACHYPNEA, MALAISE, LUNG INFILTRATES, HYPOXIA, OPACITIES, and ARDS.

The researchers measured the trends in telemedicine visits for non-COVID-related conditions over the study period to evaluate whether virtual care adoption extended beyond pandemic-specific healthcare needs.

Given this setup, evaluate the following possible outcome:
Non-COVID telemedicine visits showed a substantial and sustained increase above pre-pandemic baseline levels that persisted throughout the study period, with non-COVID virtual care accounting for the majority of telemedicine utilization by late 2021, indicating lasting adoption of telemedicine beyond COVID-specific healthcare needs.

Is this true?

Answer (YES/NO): YES